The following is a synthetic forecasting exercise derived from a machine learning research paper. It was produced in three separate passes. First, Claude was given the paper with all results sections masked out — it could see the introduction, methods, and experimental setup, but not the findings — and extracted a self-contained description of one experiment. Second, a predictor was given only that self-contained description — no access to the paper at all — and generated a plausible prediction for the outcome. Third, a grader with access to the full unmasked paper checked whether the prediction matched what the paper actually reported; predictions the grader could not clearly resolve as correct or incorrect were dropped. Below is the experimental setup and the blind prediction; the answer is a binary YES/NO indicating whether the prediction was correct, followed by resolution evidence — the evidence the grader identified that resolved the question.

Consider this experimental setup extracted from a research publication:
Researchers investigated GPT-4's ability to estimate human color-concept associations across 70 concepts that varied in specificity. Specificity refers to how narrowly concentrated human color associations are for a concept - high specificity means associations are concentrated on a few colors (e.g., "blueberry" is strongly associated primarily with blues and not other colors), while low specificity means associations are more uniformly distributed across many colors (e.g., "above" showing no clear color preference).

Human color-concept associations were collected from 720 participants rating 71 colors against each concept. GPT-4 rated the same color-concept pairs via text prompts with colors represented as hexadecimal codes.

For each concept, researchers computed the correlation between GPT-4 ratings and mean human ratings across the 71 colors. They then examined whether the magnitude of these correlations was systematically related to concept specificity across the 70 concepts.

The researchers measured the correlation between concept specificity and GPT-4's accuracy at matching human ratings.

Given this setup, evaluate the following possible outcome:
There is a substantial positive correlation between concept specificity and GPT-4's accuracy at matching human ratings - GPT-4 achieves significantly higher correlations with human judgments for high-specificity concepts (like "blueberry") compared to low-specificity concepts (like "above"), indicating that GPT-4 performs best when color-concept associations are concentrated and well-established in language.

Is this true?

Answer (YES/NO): YES